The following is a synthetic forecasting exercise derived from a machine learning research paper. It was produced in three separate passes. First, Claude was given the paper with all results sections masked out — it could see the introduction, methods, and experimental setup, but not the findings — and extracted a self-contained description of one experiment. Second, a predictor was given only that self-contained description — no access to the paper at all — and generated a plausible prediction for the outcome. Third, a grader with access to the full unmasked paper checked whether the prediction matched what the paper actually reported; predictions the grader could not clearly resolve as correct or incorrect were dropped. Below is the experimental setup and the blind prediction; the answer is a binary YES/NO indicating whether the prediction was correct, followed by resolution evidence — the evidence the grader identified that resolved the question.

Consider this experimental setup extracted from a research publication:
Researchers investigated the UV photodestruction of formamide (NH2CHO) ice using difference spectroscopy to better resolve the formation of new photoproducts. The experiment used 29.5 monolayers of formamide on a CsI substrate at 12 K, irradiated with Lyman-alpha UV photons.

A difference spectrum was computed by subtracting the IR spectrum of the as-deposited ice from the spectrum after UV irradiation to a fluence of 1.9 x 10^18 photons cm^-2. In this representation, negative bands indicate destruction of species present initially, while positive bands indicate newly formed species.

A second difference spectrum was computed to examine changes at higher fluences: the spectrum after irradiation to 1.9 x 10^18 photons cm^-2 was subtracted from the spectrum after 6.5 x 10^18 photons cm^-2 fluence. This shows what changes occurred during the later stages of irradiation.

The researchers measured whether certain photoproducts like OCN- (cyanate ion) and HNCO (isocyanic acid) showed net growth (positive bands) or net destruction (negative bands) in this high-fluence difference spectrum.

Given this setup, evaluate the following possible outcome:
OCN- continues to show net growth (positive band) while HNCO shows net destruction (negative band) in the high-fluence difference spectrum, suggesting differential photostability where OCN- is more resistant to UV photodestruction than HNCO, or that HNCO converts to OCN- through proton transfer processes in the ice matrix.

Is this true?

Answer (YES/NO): NO